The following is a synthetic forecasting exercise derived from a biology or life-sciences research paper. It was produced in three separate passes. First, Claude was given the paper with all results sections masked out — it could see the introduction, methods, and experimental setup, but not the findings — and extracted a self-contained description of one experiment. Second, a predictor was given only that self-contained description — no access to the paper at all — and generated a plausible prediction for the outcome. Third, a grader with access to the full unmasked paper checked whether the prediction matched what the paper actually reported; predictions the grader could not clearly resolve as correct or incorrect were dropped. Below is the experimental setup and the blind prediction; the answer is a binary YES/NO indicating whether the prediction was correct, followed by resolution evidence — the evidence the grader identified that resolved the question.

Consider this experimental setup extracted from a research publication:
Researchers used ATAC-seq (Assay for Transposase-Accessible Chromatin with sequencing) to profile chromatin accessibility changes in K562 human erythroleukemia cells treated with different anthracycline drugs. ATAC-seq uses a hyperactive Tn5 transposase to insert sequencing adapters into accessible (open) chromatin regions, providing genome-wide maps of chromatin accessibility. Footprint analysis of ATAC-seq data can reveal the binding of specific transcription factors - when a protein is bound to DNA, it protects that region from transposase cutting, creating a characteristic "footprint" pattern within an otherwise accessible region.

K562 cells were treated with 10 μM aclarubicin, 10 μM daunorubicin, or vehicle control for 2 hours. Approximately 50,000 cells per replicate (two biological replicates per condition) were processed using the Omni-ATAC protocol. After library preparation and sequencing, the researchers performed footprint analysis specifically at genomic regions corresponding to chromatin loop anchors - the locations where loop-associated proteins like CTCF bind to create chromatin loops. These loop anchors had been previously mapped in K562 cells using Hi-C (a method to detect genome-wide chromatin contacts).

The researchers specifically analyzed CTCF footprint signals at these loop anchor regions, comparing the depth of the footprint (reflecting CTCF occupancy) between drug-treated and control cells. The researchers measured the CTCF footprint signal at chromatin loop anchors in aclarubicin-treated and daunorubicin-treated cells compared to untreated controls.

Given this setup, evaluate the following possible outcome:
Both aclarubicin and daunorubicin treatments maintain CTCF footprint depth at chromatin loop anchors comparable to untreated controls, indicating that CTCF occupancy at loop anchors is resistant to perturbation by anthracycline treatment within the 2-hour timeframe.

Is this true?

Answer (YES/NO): NO